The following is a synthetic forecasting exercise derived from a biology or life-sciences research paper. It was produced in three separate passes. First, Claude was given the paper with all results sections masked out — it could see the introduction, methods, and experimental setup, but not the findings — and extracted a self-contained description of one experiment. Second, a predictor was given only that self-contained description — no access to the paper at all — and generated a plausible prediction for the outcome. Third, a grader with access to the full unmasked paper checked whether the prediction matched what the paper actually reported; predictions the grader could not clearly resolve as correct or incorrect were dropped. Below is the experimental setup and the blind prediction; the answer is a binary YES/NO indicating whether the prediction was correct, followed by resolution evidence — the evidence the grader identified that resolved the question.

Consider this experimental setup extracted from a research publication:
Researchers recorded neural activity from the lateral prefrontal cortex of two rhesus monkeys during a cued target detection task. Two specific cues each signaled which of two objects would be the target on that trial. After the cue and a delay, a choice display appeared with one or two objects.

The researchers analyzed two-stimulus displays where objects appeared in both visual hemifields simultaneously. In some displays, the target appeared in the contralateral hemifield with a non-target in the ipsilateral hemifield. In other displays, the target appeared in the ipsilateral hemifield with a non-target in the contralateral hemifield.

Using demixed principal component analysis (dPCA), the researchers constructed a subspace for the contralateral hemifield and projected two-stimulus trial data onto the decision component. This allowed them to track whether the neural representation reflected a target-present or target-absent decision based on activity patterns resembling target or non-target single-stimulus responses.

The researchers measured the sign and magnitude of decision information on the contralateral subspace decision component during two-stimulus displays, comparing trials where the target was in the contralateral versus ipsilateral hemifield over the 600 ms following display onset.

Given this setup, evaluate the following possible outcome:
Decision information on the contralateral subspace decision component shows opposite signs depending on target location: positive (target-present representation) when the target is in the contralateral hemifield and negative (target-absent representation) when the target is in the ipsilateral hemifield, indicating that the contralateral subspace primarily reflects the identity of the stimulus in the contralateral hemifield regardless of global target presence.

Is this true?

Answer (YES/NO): NO